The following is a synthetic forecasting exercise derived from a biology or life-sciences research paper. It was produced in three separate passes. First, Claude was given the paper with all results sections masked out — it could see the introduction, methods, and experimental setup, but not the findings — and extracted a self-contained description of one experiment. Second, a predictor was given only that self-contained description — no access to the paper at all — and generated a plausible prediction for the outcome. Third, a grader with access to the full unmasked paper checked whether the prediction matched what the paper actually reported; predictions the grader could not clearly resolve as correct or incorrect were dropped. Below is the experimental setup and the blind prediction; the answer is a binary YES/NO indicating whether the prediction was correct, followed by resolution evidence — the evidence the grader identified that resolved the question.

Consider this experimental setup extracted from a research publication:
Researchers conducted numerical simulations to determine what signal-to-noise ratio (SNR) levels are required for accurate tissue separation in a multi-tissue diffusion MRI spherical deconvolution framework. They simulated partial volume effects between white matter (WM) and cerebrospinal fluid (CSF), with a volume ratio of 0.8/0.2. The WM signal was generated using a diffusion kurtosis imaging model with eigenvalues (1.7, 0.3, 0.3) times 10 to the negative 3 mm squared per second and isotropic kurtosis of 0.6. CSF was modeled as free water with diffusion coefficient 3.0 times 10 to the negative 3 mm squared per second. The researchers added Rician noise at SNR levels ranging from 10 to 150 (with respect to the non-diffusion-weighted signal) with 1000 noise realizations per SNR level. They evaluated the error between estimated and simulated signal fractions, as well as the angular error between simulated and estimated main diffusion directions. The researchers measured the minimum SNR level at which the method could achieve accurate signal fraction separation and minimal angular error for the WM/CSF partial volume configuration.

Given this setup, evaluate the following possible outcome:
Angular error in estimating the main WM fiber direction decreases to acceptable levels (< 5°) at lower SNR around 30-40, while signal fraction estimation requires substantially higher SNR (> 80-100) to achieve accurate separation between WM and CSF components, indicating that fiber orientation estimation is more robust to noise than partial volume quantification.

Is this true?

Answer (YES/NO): NO